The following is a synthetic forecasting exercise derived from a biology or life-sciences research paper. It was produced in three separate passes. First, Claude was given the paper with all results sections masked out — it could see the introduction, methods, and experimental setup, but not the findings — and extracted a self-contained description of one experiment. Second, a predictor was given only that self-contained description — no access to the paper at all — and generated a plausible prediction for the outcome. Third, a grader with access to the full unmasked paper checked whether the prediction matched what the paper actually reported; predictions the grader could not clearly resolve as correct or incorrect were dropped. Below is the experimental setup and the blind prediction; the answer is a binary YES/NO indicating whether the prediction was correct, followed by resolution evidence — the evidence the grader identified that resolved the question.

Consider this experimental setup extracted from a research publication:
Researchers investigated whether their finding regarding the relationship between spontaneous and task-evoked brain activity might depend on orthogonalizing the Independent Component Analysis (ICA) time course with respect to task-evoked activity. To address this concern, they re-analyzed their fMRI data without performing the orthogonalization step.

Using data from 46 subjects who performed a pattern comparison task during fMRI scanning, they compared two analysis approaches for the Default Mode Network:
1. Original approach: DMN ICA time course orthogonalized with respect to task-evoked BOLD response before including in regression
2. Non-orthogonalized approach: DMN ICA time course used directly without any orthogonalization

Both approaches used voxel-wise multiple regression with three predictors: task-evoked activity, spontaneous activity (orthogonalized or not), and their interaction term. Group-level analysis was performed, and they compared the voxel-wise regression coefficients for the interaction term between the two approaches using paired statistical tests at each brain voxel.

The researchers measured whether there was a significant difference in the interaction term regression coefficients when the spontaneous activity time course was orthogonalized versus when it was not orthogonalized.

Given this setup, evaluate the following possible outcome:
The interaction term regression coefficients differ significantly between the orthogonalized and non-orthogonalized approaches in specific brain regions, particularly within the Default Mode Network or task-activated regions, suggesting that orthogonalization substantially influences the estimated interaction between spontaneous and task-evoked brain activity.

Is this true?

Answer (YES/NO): NO